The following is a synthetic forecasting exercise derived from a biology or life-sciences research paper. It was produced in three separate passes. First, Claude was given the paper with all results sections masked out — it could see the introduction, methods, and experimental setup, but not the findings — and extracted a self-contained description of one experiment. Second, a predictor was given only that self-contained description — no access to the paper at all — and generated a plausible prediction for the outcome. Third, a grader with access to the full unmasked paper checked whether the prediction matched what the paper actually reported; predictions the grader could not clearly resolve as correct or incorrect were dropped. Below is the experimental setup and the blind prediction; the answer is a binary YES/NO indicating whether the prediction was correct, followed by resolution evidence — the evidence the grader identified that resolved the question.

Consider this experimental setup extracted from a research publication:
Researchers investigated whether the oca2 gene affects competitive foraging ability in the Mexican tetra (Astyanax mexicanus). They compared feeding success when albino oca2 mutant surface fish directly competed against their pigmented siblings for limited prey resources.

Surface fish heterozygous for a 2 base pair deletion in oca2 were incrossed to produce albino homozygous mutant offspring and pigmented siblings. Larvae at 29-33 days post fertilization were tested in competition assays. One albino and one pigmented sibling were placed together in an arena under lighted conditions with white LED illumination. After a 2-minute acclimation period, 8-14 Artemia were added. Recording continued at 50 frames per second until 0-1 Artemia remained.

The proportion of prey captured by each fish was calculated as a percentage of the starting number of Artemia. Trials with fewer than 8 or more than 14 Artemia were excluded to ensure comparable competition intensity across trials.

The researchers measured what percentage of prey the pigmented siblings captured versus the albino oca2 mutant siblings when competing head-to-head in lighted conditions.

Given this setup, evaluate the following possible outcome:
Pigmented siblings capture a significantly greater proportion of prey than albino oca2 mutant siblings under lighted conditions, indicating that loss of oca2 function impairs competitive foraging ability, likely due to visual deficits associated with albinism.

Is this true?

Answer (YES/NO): NO